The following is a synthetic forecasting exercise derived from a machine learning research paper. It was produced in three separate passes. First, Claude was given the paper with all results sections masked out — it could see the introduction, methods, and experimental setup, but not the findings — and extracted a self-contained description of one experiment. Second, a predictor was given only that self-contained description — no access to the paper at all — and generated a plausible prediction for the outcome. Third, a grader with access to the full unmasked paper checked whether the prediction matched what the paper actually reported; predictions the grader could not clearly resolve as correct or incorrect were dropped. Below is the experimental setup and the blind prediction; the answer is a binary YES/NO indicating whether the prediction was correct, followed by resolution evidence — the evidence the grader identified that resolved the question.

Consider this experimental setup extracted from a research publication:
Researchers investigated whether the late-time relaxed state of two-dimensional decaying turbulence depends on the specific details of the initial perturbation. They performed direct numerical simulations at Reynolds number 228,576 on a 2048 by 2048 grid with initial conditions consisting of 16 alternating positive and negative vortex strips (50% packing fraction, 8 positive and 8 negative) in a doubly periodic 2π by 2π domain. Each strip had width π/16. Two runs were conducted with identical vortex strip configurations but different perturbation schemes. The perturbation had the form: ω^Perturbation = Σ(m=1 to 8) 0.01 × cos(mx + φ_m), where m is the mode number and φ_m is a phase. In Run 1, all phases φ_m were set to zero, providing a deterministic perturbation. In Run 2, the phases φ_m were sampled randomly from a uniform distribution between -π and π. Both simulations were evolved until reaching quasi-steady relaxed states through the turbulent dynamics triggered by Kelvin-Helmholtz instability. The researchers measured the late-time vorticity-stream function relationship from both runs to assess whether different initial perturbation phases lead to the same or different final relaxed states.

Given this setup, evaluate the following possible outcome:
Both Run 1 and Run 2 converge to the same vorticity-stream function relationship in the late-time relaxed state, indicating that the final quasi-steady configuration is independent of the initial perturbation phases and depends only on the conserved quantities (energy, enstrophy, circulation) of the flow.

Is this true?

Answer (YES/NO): YES